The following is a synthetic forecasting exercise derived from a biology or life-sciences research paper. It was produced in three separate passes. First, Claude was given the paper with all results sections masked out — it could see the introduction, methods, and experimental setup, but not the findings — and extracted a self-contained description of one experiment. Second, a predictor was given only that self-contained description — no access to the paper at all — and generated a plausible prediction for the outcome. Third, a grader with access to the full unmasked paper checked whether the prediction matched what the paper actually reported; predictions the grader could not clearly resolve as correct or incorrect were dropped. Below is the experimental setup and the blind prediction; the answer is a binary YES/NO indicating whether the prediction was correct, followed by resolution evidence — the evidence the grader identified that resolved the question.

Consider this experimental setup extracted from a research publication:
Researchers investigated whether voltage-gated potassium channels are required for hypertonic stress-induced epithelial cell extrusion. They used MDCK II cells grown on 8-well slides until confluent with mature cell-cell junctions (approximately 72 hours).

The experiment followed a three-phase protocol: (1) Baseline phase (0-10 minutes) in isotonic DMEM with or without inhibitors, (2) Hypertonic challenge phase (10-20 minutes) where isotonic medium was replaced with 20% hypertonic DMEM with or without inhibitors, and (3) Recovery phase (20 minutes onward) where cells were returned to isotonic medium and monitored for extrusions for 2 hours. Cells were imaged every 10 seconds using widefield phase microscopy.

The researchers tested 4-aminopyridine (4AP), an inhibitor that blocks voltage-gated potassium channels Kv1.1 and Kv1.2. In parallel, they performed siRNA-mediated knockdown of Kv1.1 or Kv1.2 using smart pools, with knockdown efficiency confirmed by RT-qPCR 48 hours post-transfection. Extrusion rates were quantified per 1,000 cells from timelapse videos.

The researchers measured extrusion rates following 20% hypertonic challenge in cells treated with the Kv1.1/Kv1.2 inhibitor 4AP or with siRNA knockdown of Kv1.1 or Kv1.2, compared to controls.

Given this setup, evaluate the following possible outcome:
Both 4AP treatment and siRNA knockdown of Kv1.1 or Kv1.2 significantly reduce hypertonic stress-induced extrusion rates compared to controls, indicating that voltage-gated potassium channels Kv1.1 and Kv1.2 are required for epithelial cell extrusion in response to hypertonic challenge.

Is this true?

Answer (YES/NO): YES